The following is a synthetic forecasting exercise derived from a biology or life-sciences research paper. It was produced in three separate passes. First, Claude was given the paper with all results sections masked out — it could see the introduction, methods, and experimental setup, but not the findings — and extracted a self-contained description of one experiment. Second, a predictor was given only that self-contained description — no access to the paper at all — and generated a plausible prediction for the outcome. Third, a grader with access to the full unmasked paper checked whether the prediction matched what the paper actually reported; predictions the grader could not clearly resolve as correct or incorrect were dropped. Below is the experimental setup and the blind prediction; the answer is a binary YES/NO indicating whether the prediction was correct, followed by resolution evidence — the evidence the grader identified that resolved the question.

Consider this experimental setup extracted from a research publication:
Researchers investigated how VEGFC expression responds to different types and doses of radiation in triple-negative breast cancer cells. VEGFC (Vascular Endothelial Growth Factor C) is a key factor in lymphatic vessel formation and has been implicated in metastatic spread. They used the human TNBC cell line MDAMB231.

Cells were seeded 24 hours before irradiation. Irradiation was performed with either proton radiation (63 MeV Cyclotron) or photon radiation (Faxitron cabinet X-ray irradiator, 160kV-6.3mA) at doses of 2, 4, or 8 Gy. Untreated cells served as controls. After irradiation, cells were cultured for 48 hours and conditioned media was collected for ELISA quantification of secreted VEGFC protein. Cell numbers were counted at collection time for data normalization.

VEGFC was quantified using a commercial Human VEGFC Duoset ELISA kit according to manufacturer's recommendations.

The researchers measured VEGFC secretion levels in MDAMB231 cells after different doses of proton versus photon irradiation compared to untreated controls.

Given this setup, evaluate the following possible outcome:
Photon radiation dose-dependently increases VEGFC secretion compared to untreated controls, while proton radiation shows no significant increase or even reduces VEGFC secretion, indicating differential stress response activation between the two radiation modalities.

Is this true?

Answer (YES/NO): NO